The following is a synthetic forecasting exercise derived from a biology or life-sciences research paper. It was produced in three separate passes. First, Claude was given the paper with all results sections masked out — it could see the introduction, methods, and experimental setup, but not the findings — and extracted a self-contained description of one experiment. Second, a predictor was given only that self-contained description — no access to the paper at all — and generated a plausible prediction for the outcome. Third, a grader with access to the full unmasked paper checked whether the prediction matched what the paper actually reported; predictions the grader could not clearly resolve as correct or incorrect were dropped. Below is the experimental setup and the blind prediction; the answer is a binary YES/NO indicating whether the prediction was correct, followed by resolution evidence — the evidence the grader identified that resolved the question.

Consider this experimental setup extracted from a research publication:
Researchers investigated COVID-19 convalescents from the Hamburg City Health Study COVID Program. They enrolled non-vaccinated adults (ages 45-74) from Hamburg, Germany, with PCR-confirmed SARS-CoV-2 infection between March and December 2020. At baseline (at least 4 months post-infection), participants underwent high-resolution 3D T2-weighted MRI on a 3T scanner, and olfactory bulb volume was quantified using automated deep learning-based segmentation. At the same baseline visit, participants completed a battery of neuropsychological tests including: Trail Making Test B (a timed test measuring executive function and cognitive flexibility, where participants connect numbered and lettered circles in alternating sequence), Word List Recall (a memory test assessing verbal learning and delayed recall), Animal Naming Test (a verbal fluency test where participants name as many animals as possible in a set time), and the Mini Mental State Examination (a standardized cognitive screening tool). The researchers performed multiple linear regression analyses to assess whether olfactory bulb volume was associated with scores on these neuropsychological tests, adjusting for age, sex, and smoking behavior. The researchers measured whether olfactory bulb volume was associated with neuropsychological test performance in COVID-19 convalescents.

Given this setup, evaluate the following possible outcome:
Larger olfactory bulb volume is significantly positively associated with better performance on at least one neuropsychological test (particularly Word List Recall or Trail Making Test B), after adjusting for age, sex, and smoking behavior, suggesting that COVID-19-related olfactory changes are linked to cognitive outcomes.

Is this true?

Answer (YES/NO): NO